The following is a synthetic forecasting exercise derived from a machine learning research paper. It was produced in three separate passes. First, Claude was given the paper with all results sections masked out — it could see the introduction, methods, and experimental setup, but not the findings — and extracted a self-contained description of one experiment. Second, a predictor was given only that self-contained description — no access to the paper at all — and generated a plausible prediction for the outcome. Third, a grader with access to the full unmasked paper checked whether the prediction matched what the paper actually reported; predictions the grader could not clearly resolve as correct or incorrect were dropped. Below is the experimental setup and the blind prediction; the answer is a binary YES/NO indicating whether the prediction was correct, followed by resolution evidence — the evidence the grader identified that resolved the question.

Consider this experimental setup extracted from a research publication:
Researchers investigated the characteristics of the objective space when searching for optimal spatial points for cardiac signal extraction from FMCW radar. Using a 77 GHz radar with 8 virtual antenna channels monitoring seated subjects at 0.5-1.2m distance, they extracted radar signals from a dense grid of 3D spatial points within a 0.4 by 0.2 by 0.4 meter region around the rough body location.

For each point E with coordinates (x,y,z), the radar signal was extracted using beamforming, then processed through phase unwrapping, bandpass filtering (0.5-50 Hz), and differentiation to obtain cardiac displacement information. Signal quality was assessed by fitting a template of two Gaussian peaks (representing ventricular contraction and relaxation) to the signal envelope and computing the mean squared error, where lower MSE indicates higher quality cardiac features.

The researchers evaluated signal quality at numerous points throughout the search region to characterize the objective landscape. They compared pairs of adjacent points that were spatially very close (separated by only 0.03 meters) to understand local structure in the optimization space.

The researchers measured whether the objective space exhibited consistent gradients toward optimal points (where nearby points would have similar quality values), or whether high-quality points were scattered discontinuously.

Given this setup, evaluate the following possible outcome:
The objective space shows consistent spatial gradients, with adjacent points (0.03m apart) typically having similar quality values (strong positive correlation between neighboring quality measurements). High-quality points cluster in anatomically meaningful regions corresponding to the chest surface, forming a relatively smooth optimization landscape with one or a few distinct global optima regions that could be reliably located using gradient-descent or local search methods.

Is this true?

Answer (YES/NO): NO